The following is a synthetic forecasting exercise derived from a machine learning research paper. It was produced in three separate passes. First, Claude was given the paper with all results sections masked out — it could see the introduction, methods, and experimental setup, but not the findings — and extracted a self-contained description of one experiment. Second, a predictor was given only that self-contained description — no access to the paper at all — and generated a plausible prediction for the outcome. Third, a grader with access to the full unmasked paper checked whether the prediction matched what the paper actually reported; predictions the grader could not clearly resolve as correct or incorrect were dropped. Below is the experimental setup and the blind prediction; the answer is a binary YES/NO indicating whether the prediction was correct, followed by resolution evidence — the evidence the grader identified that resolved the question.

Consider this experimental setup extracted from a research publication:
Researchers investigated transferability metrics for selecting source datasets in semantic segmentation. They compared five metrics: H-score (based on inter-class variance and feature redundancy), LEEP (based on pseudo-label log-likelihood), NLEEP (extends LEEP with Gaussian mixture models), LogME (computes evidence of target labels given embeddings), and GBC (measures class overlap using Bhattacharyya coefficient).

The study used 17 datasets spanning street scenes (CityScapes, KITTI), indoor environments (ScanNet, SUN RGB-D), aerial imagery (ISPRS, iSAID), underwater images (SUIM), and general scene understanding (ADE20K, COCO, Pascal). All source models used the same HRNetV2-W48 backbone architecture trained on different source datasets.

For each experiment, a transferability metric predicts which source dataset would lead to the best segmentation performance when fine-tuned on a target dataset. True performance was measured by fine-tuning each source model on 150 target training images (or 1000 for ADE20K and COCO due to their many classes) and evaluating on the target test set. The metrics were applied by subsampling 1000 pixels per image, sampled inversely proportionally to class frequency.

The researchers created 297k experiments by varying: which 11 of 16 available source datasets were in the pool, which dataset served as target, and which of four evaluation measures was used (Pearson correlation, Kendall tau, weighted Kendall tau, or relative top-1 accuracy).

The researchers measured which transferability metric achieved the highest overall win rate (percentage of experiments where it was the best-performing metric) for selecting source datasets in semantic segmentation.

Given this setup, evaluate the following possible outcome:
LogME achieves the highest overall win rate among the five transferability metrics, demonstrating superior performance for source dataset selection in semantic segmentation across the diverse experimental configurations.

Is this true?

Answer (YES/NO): YES